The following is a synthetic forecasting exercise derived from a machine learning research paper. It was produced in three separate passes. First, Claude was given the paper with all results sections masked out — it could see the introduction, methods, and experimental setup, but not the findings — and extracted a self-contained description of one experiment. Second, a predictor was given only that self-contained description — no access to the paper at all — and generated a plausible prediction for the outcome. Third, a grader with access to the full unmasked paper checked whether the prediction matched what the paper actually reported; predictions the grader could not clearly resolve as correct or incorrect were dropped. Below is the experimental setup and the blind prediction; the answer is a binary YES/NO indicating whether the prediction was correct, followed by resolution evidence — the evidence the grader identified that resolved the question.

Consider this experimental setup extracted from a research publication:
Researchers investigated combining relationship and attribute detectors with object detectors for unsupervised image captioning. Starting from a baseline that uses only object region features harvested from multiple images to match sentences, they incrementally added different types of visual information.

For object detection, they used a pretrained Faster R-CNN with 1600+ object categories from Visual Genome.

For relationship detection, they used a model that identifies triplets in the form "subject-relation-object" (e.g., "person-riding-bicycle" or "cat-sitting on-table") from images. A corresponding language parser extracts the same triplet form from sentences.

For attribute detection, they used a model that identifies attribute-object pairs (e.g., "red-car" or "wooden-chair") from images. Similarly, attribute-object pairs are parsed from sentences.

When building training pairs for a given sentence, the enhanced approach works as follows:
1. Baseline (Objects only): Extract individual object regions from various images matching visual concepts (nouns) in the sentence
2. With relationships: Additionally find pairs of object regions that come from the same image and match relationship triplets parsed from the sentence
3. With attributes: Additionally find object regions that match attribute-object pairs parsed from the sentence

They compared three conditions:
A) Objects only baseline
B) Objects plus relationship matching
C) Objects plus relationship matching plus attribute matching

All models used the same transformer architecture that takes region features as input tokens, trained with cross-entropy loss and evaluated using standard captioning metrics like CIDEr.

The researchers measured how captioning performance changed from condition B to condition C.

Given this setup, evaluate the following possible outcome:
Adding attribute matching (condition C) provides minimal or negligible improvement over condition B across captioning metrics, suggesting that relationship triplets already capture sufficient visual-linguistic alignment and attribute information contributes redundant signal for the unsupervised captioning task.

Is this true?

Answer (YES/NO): NO